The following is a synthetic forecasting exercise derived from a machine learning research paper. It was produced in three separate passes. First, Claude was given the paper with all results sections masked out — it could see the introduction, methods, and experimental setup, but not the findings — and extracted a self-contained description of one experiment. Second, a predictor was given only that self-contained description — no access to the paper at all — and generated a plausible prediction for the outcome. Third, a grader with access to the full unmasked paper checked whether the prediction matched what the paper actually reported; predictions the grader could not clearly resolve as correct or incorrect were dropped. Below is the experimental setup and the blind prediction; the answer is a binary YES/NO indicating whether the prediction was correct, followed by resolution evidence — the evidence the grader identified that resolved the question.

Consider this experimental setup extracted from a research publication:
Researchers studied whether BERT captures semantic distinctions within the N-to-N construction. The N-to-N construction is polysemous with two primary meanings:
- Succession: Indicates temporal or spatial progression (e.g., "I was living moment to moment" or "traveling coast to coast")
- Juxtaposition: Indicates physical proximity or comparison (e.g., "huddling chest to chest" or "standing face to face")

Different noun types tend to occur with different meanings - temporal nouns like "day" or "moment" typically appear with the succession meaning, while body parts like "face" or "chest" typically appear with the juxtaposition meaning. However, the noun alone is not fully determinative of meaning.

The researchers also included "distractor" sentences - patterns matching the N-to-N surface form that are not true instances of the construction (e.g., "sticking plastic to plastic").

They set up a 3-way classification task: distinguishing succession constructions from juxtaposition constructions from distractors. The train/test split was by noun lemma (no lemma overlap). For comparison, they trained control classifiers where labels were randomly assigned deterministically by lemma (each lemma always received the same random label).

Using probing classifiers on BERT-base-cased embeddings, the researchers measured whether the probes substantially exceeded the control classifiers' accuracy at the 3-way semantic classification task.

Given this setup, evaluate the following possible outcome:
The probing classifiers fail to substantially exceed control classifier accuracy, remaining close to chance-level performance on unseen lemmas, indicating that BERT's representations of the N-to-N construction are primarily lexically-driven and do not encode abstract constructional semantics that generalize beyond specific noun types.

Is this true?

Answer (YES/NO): NO